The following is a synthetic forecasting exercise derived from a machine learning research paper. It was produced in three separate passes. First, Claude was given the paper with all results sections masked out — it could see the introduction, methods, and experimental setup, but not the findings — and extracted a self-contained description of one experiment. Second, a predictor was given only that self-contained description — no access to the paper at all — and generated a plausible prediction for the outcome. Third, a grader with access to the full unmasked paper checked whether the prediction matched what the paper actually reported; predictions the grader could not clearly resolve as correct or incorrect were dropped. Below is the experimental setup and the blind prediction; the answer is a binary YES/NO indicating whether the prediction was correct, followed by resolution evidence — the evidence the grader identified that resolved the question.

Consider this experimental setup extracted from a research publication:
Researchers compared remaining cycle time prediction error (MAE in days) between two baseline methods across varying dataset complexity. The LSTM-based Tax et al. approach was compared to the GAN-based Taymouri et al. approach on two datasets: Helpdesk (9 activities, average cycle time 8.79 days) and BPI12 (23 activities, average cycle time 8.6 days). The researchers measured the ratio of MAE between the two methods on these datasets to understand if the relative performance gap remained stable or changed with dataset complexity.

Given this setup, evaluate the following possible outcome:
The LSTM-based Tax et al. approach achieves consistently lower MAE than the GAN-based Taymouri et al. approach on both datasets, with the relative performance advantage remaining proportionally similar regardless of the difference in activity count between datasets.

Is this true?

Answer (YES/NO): NO